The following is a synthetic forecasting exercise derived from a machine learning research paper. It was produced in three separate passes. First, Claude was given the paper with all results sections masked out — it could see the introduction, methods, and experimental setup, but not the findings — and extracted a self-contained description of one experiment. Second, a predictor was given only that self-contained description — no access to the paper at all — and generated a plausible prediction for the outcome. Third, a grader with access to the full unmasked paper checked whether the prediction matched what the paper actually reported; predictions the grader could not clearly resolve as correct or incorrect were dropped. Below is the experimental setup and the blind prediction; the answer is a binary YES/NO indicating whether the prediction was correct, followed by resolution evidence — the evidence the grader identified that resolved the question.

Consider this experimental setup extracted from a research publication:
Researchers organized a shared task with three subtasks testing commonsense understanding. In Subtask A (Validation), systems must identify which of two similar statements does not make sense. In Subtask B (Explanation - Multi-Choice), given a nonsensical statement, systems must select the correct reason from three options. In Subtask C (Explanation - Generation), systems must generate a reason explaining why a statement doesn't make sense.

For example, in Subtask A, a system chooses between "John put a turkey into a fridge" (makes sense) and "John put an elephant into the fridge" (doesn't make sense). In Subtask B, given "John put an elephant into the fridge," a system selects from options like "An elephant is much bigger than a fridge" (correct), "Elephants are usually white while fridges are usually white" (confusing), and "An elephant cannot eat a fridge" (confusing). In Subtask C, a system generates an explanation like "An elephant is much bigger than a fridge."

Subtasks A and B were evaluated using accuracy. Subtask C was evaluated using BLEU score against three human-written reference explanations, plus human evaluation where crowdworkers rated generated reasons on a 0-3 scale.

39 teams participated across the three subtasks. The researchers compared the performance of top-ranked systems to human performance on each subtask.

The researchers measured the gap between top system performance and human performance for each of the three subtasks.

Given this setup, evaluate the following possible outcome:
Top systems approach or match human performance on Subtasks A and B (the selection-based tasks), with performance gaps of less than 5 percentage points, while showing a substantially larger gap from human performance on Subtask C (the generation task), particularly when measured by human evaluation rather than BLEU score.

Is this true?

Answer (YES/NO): YES